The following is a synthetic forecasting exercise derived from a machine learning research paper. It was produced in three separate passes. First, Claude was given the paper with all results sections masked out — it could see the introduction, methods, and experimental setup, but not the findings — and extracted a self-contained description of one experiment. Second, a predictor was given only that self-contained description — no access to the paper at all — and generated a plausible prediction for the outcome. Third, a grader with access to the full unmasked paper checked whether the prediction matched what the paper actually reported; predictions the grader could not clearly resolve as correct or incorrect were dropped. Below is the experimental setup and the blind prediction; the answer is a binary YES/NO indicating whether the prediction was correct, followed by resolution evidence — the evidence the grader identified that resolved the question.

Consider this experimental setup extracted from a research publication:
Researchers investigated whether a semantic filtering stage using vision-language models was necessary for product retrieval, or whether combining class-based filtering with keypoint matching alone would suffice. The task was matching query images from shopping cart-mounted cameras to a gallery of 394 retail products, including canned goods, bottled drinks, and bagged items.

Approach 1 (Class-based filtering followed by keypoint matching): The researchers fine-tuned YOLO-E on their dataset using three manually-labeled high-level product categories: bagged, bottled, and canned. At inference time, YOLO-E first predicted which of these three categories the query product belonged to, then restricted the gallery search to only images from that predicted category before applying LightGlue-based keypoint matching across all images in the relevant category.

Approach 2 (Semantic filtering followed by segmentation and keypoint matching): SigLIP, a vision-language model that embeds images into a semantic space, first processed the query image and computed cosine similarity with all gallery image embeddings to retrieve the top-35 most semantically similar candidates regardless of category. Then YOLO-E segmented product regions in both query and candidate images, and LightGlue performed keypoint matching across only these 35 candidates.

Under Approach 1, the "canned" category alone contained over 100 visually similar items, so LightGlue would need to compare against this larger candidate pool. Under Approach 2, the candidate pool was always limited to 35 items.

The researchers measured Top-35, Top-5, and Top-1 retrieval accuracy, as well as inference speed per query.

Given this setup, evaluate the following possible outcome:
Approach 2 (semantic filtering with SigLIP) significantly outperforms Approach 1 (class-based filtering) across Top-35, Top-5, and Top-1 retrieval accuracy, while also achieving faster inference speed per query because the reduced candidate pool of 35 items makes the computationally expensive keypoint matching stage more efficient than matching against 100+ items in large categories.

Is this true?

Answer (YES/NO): YES